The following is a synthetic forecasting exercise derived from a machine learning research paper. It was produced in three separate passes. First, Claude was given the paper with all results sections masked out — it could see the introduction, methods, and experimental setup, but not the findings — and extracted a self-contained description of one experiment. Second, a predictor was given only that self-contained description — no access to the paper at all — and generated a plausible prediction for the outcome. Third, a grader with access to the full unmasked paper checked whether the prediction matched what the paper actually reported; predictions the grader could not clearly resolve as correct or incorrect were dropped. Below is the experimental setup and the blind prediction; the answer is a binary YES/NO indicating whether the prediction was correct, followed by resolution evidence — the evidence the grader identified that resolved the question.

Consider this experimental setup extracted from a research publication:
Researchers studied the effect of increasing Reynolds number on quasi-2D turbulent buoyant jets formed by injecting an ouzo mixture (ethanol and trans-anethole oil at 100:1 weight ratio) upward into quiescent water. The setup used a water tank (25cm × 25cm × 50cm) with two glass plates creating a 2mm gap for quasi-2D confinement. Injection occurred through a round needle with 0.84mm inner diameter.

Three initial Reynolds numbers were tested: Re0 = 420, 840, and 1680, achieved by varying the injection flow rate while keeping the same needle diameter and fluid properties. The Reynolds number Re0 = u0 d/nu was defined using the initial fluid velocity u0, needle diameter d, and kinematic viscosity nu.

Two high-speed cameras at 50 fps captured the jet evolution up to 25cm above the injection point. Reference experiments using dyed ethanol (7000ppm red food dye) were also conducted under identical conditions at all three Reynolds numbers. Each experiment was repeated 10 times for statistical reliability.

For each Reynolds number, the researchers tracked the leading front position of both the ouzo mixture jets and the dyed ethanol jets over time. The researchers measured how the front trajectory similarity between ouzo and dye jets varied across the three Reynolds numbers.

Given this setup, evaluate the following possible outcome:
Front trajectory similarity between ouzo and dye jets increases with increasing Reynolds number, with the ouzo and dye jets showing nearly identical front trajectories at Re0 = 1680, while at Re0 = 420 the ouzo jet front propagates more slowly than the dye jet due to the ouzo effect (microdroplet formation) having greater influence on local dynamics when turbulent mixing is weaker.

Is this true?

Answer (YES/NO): NO